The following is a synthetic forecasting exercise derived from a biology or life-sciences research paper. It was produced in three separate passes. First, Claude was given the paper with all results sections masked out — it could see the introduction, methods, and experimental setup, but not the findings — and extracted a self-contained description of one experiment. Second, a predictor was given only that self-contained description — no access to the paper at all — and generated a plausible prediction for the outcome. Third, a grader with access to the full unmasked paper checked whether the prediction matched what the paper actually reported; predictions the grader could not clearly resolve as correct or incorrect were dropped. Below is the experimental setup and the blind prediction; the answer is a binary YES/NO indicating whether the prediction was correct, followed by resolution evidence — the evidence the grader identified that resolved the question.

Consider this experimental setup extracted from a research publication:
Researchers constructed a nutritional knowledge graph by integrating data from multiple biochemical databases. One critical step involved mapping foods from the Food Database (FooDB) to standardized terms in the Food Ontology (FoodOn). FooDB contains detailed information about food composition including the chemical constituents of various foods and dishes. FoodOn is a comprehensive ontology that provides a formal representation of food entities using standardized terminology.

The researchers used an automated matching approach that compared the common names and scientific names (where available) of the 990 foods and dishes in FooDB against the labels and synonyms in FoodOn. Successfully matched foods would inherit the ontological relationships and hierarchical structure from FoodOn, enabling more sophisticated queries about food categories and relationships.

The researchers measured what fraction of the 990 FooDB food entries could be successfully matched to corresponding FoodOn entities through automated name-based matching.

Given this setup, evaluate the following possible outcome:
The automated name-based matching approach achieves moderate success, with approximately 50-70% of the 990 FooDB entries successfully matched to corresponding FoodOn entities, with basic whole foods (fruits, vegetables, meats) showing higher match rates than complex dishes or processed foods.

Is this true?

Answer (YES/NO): NO